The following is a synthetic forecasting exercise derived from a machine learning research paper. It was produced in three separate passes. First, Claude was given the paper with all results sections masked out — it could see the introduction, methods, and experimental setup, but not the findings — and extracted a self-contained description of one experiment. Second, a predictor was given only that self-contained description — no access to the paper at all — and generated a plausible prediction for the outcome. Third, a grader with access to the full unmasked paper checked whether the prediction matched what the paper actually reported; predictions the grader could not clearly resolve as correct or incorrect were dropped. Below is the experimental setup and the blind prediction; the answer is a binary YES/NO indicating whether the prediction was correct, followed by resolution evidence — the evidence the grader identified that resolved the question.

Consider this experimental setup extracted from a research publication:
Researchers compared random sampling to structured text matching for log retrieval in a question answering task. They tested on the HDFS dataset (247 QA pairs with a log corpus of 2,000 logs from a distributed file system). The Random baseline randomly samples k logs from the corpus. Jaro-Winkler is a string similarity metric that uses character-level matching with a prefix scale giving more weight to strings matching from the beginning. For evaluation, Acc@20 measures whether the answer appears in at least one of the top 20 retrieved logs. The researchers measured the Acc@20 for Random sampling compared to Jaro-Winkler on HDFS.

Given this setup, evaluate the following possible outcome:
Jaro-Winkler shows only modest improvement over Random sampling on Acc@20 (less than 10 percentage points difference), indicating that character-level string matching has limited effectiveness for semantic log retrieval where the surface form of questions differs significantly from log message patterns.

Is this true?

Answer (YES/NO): YES